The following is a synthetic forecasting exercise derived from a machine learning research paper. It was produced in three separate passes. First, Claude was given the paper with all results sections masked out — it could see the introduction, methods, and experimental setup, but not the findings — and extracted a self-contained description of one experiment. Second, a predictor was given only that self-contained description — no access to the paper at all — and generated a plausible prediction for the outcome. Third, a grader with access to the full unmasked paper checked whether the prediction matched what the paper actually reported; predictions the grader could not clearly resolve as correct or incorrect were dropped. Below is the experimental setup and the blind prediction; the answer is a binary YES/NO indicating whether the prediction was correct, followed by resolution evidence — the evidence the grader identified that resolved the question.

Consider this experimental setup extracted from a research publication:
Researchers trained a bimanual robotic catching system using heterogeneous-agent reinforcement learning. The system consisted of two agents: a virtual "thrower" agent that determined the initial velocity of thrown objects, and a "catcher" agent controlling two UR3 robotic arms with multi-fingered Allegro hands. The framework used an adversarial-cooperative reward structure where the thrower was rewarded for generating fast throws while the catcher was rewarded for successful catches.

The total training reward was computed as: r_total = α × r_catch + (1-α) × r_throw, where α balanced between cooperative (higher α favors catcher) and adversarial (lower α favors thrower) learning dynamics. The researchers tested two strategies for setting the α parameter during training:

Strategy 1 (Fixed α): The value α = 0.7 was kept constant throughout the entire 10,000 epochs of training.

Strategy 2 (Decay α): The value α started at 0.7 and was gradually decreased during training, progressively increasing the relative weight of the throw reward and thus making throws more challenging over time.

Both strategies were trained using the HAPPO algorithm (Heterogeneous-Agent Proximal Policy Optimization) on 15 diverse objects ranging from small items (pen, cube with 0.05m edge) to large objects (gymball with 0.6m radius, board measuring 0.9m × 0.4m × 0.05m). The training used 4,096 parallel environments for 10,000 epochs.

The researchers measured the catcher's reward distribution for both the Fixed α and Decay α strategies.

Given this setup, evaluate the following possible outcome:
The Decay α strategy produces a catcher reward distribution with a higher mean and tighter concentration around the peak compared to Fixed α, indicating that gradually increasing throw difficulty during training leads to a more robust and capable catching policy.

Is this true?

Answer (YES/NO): NO